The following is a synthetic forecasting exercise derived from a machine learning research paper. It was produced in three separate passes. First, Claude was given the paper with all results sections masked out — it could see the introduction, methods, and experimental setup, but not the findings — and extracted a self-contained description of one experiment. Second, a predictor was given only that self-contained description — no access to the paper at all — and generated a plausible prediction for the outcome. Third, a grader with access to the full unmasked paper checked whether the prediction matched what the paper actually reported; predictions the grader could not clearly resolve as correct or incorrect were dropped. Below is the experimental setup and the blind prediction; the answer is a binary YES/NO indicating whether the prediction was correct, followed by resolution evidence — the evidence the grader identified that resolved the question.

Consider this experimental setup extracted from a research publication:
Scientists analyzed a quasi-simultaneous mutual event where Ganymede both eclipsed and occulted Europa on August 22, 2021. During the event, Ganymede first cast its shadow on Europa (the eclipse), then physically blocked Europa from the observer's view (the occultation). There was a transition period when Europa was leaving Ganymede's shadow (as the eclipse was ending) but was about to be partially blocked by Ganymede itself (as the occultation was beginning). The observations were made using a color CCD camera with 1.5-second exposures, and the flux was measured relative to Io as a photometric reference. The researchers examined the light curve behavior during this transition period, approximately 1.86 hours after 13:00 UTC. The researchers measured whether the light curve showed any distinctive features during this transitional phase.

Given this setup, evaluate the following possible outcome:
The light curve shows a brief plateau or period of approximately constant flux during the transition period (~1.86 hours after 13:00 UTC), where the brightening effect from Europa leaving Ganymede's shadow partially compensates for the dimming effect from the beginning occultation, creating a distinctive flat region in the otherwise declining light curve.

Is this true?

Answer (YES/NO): NO